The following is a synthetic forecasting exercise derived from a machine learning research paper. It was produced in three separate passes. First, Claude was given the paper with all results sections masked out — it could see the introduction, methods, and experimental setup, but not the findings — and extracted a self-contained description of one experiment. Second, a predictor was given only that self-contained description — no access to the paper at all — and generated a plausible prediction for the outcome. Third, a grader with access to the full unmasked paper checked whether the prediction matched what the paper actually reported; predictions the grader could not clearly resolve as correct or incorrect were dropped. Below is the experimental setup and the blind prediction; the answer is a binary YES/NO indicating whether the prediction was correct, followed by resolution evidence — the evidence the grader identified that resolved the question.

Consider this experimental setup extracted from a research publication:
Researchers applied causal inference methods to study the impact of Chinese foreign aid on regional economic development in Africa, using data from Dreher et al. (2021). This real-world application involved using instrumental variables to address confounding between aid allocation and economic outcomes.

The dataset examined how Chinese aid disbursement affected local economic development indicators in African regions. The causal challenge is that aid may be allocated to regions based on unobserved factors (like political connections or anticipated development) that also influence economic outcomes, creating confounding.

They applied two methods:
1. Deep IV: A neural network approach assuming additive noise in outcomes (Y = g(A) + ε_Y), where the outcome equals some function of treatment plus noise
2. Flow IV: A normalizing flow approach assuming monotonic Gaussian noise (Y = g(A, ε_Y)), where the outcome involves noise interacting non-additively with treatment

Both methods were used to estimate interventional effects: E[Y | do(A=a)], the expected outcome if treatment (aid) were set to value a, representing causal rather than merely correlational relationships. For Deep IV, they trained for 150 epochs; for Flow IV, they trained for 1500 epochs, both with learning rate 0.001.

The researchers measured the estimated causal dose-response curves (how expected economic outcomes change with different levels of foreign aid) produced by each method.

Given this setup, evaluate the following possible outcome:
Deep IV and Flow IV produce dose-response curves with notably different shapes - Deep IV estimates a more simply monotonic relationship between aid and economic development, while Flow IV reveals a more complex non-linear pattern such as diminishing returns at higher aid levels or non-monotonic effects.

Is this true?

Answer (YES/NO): NO